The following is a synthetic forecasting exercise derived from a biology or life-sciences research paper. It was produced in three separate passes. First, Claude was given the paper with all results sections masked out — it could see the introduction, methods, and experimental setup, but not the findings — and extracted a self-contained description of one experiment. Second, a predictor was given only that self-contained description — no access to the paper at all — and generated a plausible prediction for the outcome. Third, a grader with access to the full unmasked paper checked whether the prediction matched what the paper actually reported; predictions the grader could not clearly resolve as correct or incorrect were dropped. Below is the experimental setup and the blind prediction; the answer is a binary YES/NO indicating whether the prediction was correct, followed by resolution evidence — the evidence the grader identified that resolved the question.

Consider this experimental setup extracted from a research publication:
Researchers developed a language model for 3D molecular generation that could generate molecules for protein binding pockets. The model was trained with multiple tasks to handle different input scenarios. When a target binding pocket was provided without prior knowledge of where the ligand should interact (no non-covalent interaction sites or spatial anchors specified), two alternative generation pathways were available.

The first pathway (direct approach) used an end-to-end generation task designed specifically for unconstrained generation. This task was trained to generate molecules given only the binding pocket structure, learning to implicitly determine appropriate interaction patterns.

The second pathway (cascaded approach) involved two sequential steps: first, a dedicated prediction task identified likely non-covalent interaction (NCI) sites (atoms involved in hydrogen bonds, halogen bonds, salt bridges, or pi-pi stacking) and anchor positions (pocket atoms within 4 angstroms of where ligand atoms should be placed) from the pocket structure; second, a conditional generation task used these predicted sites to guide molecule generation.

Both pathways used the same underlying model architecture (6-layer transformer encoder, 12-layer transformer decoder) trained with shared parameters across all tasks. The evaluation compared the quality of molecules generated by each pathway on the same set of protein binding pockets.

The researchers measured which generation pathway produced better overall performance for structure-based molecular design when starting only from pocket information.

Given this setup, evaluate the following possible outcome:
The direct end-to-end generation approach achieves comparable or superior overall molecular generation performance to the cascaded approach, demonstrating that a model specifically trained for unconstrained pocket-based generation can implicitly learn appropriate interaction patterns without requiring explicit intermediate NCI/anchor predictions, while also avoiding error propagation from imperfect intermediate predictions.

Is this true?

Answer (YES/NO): YES